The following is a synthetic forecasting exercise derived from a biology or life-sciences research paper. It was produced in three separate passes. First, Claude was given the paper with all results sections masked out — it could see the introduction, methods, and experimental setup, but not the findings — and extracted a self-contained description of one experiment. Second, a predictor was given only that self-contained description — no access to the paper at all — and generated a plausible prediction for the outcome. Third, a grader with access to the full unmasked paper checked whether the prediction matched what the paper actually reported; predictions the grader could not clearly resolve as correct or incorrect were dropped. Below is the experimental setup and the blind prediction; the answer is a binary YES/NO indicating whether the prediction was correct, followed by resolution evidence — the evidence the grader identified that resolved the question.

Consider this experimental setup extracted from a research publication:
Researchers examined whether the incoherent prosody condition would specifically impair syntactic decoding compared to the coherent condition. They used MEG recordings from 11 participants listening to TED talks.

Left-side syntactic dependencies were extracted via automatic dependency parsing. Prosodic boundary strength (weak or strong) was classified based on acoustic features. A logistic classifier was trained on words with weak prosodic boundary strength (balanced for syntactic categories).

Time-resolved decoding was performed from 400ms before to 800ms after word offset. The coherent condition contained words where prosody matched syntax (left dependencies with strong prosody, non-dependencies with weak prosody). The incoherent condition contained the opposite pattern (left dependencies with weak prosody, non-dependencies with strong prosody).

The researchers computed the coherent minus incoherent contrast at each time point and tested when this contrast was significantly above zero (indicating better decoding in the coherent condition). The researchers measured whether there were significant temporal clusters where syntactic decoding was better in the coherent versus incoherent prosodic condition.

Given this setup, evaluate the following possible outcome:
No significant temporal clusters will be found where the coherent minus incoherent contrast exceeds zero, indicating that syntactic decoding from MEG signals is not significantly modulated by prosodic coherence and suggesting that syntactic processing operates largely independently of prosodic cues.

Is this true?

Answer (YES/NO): NO